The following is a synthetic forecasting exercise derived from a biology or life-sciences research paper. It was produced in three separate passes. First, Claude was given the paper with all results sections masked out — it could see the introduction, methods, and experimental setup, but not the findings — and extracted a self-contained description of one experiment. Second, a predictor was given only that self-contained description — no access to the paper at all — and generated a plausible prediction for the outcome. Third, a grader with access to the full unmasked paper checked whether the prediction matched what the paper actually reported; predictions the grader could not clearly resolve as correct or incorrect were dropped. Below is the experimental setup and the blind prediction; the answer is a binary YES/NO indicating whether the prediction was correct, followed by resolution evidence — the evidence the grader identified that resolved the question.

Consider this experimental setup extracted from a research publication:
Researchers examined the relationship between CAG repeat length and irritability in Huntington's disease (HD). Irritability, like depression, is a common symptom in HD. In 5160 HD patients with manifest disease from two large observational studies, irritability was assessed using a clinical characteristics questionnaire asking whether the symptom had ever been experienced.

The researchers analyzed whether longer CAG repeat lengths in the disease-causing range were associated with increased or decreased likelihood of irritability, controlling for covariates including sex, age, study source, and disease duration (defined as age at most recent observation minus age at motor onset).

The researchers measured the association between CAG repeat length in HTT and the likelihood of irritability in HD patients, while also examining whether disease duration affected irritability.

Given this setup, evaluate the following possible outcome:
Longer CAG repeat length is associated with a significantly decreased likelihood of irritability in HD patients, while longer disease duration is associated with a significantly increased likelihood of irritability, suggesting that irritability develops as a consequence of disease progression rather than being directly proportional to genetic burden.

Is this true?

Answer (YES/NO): YES